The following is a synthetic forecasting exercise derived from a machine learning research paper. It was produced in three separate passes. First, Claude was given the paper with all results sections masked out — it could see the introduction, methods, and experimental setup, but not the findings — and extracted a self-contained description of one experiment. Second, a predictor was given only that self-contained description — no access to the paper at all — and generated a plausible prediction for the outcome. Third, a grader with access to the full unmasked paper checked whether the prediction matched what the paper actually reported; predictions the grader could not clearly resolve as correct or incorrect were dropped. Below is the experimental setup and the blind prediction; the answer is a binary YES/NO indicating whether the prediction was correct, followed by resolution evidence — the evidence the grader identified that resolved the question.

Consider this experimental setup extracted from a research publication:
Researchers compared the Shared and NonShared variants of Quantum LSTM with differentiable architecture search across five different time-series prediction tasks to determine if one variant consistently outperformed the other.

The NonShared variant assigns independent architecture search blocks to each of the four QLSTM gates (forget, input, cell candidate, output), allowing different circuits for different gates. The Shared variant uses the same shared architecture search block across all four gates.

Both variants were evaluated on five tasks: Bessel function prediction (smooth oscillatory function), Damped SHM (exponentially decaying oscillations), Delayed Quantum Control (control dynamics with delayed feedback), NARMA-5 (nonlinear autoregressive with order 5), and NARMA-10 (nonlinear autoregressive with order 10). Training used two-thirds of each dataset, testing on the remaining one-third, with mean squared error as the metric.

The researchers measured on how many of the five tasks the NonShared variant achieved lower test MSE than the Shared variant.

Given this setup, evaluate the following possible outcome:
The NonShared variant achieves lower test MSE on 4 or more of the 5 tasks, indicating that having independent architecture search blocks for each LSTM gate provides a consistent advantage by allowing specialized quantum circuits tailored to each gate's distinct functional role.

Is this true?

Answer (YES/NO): YES